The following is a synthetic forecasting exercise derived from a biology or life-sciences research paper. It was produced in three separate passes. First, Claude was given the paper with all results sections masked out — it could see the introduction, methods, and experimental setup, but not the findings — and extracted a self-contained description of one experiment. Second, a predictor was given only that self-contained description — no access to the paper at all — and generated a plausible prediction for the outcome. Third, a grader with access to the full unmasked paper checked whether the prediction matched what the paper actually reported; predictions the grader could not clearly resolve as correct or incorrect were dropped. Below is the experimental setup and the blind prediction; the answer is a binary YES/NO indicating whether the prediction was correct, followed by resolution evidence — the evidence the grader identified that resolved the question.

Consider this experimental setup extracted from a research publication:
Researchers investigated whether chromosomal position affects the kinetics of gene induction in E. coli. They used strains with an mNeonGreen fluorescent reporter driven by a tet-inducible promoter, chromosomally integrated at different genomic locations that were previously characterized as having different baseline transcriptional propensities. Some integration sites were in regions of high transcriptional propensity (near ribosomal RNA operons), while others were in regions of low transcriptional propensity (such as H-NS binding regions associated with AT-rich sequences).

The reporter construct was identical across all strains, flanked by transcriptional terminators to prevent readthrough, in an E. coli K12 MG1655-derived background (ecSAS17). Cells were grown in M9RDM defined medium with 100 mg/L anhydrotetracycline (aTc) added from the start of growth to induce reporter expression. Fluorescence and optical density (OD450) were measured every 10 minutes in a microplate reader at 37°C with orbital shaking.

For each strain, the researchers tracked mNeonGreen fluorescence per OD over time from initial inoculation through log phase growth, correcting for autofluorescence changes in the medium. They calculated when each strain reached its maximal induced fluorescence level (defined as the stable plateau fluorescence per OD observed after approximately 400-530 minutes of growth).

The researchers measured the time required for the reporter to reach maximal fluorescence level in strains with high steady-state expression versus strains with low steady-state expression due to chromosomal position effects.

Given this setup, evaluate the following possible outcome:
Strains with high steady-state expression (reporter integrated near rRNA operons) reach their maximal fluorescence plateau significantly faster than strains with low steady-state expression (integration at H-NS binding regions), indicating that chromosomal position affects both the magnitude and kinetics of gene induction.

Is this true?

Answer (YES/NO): NO